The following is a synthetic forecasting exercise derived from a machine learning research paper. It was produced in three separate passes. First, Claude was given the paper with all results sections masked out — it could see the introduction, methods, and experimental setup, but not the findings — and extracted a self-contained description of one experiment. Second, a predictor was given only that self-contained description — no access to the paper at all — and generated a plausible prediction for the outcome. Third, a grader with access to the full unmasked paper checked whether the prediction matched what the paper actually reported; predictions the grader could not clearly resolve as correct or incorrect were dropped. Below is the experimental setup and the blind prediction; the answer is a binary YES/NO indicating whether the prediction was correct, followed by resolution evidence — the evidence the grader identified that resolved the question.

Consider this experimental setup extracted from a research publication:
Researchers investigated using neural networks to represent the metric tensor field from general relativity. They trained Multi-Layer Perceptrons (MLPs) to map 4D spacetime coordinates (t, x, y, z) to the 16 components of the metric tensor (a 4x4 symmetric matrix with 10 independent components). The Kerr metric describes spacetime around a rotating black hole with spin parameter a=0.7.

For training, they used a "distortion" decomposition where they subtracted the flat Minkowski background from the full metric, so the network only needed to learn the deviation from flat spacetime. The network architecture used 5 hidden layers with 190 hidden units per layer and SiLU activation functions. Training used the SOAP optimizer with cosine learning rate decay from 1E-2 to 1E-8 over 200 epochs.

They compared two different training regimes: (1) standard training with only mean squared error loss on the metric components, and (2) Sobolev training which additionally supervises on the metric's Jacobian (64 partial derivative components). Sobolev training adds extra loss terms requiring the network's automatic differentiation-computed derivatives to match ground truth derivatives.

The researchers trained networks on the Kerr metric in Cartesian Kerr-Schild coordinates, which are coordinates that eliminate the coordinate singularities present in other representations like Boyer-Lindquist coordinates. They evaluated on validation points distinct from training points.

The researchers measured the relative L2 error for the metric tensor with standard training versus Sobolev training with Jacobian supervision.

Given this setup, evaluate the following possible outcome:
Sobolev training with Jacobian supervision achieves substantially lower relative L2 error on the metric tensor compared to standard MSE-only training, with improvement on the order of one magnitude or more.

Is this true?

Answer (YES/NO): NO